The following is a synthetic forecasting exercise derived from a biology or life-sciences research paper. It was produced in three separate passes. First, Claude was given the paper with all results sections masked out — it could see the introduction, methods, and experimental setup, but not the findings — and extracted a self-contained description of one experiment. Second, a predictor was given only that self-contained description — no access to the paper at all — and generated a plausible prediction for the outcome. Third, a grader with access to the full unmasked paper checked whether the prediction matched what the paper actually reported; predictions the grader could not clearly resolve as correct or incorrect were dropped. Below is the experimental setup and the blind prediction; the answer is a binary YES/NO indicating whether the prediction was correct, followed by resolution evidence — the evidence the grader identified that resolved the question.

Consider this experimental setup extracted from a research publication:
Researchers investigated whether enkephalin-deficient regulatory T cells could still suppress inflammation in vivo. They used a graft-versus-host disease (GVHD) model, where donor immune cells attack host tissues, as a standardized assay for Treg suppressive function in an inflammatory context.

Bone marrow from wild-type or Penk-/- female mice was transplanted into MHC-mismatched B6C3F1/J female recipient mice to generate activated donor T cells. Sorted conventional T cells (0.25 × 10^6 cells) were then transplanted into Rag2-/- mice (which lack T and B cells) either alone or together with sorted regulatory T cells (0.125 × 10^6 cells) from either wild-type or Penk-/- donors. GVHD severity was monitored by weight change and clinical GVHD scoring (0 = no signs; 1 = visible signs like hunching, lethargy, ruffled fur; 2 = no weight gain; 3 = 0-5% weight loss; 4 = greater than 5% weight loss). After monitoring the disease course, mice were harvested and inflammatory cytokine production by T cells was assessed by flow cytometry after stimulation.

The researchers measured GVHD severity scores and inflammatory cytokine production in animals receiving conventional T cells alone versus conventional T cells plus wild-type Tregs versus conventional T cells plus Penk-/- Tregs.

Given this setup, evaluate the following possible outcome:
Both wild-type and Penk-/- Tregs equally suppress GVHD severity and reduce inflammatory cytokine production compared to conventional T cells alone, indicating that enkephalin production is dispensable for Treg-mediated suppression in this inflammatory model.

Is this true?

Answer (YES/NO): YES